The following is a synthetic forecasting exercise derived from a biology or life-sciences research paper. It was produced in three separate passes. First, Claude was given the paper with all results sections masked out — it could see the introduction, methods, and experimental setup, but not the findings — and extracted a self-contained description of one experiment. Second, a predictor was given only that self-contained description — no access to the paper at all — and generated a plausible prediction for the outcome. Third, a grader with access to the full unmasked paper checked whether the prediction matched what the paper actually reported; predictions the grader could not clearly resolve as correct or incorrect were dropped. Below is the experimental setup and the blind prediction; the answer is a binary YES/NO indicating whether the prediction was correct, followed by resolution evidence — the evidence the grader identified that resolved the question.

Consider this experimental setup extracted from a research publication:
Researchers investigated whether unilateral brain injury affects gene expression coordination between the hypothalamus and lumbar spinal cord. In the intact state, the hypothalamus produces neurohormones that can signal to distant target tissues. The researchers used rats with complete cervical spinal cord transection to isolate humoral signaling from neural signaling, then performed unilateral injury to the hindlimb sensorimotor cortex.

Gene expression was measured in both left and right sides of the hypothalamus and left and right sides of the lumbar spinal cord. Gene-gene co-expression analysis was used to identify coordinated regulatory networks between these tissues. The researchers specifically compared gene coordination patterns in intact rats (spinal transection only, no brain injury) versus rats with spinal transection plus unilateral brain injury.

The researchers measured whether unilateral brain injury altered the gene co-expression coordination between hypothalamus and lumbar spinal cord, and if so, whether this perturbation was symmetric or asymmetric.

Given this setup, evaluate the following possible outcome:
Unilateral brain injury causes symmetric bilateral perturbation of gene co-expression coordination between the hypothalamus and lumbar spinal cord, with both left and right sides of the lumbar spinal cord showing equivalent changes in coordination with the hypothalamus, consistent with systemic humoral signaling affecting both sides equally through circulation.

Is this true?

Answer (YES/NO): NO